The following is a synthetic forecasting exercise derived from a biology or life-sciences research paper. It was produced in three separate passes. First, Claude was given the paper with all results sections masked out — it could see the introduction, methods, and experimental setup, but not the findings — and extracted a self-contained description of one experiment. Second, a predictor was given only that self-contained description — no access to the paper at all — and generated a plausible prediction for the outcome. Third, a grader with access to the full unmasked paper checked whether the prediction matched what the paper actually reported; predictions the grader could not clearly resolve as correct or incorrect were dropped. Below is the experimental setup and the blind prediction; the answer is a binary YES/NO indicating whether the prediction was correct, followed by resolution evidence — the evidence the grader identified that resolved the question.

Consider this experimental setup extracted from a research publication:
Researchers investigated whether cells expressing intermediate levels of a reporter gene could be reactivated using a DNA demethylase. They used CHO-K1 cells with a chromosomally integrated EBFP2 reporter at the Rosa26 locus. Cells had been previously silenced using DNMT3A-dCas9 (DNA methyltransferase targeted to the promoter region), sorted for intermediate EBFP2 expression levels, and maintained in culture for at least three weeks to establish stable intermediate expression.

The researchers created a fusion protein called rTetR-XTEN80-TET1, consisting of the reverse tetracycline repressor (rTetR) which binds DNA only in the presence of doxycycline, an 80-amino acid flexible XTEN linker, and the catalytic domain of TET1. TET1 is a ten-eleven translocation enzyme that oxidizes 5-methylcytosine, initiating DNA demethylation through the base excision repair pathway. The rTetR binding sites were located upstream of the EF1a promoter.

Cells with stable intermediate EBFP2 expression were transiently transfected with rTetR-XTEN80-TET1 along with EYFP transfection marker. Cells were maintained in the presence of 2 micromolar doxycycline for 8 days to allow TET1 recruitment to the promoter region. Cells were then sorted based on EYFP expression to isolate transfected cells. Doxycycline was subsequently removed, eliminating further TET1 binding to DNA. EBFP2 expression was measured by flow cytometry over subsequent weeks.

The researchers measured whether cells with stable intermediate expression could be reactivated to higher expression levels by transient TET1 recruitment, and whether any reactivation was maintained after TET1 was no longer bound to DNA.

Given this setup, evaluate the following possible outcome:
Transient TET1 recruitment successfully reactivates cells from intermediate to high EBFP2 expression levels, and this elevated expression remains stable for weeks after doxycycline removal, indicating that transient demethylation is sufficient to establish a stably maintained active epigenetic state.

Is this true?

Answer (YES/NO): YES